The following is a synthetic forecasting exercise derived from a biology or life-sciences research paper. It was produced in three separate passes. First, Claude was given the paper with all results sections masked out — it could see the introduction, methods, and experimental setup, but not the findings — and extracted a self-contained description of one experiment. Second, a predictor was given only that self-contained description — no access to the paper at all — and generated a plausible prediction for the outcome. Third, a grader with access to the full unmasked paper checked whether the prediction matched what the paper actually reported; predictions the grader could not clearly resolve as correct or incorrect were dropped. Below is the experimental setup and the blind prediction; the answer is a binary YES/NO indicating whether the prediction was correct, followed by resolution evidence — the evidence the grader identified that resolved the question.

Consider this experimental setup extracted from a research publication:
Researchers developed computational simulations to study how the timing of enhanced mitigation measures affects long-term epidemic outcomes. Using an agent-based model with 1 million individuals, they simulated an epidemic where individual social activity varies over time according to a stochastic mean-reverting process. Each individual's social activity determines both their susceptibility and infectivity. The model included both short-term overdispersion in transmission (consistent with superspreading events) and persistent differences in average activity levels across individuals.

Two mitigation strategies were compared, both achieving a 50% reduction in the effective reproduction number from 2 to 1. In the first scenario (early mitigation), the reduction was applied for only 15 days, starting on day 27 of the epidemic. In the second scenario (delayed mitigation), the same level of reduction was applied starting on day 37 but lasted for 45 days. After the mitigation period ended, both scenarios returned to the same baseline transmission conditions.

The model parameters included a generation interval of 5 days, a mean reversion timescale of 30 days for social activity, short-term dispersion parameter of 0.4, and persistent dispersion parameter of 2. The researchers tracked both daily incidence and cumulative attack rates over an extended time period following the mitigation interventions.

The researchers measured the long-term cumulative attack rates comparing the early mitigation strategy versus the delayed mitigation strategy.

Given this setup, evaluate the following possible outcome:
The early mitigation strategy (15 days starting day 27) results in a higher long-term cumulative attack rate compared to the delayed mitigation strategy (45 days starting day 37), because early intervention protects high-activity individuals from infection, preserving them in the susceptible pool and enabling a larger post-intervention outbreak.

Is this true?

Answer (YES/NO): NO